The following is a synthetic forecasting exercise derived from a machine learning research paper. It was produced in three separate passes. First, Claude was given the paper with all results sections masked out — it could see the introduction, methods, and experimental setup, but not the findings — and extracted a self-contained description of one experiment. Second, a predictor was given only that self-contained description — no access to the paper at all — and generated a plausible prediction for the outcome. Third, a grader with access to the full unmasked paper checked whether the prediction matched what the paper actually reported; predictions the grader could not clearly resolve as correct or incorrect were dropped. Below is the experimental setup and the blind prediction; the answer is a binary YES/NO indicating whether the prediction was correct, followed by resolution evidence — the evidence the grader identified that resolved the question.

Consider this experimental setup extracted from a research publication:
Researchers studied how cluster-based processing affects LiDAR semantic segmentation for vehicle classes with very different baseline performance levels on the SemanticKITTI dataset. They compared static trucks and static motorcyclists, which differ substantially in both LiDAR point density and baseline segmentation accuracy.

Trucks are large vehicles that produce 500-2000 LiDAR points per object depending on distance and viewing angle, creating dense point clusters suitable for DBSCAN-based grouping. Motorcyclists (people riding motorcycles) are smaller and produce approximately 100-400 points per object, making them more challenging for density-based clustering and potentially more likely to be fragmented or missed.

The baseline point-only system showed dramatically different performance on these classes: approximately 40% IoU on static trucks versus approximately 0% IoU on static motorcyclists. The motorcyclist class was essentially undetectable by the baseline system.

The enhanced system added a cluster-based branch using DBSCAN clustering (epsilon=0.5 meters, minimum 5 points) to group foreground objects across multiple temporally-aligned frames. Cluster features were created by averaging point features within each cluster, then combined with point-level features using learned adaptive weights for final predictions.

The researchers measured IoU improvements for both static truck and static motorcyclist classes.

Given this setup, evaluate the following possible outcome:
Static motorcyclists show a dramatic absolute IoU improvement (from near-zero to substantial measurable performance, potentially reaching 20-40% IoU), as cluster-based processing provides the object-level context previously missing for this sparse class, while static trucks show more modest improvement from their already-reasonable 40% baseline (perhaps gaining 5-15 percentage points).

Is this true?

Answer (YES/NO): NO